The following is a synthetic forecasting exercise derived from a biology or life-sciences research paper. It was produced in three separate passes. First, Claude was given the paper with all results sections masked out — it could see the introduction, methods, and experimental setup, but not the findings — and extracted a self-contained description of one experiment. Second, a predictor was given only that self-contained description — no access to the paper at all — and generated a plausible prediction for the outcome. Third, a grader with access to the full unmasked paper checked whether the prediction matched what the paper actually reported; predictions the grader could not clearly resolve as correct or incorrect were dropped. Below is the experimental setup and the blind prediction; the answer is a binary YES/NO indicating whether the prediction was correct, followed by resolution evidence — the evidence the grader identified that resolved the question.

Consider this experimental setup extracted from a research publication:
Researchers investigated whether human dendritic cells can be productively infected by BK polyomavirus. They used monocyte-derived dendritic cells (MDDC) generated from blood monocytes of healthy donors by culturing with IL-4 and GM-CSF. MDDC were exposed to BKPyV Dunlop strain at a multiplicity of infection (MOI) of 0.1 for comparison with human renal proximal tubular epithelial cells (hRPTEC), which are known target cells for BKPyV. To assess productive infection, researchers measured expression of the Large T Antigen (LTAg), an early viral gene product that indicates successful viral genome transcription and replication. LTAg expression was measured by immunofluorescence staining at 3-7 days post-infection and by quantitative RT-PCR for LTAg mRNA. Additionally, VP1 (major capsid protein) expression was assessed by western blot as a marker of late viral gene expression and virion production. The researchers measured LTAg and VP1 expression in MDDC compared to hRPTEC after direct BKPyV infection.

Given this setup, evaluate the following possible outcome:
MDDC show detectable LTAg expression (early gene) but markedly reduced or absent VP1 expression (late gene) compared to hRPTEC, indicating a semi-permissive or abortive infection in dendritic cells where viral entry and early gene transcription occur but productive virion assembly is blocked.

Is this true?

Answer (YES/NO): NO